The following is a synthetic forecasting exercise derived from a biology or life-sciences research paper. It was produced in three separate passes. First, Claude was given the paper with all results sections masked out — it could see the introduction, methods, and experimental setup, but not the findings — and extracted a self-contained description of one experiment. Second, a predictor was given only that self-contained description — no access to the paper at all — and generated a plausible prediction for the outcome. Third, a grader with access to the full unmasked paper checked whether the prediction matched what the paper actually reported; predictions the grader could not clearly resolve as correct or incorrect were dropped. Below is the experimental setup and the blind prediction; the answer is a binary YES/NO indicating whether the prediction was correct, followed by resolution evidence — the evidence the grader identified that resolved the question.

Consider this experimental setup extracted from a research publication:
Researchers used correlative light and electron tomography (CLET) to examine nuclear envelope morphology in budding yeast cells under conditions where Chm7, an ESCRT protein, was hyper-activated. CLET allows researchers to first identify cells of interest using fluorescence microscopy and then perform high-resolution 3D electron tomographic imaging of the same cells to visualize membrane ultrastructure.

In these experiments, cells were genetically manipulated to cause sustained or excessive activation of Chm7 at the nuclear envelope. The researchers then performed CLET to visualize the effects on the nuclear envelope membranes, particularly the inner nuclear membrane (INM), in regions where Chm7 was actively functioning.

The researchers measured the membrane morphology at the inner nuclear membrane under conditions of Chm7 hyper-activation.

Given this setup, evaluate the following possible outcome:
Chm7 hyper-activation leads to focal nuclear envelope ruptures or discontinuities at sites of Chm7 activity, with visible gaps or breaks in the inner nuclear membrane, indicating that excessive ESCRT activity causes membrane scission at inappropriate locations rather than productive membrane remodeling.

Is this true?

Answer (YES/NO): NO